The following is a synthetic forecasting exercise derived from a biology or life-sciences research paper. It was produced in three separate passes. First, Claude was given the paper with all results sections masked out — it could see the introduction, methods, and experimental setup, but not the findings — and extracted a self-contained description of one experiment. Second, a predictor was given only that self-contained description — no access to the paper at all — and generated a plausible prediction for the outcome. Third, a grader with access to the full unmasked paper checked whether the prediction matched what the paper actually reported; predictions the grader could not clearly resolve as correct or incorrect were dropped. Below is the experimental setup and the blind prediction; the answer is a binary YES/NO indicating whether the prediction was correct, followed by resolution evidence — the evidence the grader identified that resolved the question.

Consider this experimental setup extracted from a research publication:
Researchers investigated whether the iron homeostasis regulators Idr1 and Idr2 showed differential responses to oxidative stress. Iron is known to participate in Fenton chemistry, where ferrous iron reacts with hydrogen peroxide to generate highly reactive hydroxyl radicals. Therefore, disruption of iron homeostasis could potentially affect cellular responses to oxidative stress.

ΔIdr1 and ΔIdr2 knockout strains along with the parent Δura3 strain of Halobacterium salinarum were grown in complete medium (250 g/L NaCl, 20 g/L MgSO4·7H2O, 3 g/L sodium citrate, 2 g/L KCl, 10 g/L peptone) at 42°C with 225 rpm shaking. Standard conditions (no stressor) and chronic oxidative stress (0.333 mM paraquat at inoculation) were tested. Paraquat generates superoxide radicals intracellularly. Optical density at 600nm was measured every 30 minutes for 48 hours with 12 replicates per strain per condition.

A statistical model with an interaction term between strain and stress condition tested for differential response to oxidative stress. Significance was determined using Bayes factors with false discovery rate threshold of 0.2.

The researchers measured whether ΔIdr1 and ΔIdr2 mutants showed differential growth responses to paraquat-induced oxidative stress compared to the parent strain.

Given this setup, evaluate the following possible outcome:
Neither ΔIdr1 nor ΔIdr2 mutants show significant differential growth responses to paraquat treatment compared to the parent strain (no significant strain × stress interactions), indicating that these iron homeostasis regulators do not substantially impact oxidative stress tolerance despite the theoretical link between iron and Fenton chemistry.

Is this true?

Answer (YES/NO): YES